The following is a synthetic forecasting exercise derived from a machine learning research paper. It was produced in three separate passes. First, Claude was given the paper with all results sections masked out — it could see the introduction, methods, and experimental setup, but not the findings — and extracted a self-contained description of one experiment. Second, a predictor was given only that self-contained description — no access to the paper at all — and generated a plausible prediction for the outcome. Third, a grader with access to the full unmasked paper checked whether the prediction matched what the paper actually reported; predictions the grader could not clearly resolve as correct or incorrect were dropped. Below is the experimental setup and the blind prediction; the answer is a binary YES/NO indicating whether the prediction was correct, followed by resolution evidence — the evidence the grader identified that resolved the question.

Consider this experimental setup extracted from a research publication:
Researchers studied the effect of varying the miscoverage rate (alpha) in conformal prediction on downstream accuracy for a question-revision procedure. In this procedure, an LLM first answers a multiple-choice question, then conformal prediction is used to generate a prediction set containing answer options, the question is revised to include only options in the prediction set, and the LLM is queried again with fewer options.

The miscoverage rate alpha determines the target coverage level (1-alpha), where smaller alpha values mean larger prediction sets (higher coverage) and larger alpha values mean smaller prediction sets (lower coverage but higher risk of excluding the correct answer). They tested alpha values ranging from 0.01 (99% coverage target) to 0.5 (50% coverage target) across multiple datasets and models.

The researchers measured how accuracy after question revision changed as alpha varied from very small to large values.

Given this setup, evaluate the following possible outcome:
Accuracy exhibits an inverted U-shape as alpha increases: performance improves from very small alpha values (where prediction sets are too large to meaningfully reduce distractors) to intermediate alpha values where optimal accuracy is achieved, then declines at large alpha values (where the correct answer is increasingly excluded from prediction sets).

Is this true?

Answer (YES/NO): YES